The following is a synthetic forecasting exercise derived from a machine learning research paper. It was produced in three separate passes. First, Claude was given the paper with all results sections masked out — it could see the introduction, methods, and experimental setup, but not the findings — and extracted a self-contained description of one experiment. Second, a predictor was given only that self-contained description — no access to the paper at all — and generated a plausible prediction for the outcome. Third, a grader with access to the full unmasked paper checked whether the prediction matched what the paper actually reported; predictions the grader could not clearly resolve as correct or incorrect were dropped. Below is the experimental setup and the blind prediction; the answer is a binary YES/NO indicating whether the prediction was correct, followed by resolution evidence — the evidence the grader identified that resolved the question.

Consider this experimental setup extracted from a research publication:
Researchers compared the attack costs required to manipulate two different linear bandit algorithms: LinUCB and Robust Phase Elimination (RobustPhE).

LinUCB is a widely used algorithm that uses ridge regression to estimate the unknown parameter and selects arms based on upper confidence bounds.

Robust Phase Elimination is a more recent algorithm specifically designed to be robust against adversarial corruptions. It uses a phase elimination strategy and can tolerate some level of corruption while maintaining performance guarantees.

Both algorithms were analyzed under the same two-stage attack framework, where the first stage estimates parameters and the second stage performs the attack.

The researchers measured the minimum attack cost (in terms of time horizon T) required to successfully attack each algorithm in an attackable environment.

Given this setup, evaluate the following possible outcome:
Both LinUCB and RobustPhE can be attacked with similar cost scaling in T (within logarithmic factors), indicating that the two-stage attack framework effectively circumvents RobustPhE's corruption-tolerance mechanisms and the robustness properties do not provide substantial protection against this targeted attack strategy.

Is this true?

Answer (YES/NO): NO